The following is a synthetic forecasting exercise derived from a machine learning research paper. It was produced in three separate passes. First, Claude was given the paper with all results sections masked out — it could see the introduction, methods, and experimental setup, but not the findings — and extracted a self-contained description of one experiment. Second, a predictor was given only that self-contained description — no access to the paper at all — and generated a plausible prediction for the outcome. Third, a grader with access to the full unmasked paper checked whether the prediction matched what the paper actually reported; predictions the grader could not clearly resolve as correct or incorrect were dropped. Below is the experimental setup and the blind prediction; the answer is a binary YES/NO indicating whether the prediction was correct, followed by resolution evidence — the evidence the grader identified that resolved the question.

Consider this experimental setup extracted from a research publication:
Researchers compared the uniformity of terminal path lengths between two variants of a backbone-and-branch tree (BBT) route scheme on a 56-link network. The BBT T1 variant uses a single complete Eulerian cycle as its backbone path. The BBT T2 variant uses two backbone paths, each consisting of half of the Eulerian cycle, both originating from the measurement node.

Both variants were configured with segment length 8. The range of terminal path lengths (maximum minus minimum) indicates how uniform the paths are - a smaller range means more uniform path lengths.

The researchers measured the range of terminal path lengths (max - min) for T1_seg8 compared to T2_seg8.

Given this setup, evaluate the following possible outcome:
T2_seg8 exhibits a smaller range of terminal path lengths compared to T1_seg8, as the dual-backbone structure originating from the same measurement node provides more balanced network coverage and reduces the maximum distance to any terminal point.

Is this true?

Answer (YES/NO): YES